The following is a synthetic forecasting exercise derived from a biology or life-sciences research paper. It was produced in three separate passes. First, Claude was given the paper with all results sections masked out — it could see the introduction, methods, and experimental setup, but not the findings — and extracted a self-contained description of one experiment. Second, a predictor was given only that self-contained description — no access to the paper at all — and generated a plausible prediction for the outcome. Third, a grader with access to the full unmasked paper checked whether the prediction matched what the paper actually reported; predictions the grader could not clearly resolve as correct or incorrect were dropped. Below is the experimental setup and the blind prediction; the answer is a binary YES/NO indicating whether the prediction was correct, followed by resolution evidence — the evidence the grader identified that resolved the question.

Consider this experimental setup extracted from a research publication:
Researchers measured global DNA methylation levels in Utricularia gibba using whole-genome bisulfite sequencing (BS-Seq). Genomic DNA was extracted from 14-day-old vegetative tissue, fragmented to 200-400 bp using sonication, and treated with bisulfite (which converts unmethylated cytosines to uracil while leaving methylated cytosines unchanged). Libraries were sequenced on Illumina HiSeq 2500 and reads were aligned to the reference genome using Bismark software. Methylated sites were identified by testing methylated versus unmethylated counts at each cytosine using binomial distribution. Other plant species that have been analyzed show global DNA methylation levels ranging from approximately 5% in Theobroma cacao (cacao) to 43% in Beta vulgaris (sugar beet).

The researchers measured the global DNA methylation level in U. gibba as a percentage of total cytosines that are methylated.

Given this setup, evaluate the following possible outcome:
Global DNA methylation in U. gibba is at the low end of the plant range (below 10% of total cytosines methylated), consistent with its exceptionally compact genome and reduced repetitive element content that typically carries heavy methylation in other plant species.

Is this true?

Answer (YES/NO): YES